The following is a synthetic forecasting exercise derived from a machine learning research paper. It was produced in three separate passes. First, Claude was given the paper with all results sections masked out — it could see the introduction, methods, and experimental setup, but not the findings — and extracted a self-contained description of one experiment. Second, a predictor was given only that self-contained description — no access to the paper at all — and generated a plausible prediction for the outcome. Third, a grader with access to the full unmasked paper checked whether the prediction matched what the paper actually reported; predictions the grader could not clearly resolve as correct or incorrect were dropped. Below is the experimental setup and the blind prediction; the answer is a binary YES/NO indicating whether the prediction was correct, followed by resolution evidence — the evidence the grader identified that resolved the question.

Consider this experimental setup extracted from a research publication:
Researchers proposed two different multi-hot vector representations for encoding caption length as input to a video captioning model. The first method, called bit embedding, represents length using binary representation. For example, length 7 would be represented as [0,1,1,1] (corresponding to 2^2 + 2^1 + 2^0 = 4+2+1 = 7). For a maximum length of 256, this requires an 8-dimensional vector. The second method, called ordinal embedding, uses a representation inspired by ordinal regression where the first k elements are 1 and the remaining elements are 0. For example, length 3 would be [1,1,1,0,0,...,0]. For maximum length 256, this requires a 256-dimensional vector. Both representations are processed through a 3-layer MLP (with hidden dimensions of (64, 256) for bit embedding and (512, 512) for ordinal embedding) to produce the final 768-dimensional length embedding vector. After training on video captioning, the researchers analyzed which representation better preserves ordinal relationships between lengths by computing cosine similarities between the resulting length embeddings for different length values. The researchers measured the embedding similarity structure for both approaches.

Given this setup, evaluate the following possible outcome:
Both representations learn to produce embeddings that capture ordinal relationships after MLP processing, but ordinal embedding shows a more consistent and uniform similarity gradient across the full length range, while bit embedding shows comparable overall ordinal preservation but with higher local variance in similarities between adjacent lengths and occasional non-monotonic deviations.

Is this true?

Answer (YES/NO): NO